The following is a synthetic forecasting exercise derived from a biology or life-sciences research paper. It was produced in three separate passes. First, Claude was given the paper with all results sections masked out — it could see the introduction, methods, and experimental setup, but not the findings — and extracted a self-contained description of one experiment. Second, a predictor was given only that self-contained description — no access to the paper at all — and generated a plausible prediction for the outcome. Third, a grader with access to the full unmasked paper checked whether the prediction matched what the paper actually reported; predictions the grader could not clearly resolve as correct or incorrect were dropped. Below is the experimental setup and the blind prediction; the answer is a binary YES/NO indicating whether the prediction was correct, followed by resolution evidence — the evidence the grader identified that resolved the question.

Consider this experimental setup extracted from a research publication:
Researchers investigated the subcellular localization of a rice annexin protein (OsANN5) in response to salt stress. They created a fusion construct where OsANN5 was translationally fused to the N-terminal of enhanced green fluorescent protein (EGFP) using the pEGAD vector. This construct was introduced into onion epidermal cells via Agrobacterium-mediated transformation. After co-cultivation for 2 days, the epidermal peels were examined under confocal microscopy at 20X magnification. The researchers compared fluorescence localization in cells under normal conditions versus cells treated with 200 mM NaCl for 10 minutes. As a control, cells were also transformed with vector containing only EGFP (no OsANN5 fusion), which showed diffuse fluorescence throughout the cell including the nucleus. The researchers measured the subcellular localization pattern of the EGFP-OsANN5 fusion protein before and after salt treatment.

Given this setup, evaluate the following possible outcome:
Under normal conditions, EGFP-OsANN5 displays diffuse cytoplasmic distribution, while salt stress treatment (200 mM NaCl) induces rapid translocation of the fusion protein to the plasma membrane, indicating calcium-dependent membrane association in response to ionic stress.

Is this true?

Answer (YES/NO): NO